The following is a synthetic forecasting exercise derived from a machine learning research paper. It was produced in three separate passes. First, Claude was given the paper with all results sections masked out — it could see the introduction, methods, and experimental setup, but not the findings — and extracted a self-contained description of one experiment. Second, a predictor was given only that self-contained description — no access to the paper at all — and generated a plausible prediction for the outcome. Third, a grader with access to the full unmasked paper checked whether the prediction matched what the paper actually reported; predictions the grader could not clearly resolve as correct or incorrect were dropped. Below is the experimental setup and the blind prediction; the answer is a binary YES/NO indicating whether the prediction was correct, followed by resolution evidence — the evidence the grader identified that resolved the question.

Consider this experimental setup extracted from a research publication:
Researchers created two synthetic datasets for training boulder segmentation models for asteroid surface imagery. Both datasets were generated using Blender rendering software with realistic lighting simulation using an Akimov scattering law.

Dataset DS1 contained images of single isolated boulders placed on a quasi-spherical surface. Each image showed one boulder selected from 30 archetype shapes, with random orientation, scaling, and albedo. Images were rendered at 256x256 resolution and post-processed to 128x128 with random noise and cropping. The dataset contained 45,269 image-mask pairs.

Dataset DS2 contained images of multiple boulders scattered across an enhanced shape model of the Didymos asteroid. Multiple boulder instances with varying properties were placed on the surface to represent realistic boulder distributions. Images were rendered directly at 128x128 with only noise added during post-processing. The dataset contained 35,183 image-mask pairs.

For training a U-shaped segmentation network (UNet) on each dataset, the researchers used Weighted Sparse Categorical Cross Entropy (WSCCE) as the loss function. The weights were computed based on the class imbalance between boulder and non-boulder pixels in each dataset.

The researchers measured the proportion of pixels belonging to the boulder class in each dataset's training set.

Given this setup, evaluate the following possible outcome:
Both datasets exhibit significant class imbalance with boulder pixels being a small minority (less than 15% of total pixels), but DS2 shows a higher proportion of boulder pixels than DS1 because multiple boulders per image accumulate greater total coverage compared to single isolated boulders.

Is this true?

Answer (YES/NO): NO